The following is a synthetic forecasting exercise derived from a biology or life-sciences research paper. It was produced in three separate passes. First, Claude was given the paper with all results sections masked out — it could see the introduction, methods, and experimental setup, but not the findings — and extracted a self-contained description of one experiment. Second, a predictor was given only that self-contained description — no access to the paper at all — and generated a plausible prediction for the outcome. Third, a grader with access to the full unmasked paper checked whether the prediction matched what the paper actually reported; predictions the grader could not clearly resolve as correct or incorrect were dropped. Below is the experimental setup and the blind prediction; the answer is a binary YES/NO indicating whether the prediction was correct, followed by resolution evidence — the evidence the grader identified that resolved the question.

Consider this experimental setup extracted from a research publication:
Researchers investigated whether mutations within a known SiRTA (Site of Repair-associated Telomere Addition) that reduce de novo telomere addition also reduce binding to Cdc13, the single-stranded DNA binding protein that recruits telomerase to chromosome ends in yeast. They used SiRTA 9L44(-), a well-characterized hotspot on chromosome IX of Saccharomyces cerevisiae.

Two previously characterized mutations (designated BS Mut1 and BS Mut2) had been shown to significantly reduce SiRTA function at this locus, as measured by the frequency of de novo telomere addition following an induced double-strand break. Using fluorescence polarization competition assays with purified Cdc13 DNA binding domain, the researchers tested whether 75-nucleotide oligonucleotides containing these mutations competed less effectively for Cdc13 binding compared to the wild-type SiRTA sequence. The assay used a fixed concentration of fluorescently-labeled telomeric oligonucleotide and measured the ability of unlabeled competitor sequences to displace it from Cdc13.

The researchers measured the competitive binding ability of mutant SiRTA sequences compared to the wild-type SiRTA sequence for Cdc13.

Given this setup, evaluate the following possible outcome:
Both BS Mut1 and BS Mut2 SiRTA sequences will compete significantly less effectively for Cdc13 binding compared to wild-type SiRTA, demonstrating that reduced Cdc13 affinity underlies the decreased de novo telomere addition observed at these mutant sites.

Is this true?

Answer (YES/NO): YES